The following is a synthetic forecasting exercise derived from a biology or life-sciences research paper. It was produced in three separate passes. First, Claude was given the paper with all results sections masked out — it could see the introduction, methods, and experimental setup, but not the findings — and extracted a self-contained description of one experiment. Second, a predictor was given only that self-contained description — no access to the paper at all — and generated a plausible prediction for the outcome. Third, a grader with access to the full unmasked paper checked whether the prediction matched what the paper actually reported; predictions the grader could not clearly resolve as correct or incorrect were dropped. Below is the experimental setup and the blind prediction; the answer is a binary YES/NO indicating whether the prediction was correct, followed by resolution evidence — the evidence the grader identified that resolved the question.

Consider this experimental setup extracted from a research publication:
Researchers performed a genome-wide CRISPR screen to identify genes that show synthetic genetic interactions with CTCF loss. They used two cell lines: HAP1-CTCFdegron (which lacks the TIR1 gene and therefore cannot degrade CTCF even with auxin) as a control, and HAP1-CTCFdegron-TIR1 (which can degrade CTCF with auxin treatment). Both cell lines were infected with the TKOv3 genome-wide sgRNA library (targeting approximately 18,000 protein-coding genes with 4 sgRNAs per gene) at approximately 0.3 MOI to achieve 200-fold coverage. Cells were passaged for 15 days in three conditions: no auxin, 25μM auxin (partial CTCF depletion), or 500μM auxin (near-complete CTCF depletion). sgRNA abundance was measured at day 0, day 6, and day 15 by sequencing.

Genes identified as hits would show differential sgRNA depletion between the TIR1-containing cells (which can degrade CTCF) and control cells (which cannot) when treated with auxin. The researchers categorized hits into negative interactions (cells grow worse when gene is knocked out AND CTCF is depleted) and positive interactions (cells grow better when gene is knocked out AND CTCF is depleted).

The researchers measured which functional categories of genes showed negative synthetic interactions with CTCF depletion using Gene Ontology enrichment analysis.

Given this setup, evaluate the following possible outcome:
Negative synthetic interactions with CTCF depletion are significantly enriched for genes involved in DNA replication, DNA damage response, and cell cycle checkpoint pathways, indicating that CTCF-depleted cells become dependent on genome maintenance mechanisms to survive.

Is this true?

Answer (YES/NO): NO